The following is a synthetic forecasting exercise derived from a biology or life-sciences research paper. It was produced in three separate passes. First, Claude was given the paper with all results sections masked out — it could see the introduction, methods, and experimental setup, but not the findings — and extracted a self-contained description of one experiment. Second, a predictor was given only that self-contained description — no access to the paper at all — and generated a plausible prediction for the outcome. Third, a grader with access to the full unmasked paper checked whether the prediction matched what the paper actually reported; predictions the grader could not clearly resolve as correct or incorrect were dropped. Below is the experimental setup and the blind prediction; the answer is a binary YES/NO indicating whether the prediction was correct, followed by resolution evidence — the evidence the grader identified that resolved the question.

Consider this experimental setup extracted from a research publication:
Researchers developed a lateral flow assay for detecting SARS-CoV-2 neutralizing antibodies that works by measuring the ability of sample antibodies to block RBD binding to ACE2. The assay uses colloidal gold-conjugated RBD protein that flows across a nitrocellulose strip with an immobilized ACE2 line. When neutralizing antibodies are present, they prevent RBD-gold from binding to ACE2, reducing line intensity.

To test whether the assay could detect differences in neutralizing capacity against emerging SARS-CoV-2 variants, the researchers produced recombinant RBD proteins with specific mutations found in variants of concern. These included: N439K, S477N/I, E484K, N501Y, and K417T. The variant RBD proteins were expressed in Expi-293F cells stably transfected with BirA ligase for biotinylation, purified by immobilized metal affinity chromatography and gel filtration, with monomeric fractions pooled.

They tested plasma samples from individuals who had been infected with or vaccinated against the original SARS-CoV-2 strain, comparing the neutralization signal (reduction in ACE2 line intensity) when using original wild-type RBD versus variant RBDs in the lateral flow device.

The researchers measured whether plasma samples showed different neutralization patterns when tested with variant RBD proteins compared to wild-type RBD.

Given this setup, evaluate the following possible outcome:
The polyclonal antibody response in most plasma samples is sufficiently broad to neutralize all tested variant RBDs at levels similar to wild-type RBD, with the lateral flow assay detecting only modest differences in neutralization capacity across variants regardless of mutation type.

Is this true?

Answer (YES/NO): NO